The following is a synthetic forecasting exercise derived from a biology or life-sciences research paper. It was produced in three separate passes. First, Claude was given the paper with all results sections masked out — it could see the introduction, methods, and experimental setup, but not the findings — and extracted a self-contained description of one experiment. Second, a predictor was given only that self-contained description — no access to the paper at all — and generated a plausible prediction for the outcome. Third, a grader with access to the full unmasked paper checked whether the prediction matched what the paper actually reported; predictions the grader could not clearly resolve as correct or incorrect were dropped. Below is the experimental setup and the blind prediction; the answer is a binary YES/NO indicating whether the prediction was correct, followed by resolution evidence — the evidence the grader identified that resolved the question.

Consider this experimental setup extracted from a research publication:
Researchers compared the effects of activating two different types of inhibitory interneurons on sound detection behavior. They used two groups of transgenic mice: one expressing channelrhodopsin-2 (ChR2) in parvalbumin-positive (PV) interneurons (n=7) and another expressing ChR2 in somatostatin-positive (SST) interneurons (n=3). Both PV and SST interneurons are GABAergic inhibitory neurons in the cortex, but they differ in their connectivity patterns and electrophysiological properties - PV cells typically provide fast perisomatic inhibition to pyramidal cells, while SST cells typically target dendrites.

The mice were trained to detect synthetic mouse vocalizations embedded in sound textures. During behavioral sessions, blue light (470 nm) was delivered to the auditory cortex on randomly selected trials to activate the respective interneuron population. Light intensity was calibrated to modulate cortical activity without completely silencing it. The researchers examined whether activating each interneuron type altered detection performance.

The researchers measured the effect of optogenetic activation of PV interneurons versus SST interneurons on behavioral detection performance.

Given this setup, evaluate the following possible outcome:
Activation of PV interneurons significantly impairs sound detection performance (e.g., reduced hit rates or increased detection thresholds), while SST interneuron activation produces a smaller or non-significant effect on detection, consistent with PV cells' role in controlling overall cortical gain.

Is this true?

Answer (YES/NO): NO